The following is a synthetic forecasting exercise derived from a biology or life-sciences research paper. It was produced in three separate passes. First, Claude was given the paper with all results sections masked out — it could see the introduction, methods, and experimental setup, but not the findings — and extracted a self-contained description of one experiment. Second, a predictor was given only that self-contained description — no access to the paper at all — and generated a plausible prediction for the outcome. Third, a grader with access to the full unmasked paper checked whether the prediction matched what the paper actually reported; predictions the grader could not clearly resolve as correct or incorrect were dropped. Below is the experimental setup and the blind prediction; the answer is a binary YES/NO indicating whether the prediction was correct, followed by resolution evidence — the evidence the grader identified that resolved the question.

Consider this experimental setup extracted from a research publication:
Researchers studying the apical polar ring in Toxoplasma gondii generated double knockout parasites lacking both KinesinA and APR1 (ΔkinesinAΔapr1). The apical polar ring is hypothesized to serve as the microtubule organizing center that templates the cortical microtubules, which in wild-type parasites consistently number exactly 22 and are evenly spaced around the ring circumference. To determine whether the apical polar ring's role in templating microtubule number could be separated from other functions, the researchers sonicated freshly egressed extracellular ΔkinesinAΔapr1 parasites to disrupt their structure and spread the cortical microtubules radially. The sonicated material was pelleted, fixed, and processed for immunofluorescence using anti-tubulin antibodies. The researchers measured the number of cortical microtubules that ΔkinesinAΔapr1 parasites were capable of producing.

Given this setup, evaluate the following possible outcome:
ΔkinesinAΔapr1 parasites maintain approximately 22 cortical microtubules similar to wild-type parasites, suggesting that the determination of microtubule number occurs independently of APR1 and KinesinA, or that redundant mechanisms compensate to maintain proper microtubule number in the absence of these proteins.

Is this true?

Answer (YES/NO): YES